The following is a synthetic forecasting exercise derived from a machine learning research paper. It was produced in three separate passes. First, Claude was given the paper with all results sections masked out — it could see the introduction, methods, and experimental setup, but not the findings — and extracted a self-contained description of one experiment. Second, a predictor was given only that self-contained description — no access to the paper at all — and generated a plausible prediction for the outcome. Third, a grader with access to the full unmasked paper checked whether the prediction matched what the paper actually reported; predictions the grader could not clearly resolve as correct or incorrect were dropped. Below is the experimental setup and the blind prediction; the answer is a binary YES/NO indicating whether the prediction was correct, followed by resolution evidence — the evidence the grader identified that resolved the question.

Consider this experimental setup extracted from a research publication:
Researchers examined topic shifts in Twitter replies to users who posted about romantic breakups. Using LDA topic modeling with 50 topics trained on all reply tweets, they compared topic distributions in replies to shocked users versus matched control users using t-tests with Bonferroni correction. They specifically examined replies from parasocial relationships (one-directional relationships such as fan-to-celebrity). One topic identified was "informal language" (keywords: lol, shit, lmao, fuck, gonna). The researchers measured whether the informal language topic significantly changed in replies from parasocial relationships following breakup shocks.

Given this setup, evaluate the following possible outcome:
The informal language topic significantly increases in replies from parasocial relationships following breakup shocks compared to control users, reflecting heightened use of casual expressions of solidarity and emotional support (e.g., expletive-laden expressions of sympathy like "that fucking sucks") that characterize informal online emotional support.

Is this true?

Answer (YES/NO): YES